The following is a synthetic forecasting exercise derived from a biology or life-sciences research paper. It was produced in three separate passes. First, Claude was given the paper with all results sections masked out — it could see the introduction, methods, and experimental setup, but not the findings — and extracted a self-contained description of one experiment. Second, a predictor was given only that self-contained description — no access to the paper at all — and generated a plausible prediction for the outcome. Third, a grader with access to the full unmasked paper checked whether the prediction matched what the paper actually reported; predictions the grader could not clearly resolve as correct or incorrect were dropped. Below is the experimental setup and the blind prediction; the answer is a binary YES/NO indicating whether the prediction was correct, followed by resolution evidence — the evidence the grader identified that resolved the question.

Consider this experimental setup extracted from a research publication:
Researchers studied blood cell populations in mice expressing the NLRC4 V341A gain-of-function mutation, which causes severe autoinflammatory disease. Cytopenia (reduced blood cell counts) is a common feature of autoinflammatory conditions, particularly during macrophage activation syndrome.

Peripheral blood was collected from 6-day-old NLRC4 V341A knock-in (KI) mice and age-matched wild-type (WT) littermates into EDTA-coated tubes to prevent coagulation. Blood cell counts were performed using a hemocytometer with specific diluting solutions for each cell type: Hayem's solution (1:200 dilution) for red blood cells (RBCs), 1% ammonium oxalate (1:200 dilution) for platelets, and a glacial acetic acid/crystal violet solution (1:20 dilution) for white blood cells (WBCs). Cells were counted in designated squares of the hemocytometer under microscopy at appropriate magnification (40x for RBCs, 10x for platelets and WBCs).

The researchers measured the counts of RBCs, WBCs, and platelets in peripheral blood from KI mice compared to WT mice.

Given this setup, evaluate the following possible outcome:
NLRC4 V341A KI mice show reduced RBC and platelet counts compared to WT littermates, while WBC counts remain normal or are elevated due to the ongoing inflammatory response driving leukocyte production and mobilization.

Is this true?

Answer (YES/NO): NO